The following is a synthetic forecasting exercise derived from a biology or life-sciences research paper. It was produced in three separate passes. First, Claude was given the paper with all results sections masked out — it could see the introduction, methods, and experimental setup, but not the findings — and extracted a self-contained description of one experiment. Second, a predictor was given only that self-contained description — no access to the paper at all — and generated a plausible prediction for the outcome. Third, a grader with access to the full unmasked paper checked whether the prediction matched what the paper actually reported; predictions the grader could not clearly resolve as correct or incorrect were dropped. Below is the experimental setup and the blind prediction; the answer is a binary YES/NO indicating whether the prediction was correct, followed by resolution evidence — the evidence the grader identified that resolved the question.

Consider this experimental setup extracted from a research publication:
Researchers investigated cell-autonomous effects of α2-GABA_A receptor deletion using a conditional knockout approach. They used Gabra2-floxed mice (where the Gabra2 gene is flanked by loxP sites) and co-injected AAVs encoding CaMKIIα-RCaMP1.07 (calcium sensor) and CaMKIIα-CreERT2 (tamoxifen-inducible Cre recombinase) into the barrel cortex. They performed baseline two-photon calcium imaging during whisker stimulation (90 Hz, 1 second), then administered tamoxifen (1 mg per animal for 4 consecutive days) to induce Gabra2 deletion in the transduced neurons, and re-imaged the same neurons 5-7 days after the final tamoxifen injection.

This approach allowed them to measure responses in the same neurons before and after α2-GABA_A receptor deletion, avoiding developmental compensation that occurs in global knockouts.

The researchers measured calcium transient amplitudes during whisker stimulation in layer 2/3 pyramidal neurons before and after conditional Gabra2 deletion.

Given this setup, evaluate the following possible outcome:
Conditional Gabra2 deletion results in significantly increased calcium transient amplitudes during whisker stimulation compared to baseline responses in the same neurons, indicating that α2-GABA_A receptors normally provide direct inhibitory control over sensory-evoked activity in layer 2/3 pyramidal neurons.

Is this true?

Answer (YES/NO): YES